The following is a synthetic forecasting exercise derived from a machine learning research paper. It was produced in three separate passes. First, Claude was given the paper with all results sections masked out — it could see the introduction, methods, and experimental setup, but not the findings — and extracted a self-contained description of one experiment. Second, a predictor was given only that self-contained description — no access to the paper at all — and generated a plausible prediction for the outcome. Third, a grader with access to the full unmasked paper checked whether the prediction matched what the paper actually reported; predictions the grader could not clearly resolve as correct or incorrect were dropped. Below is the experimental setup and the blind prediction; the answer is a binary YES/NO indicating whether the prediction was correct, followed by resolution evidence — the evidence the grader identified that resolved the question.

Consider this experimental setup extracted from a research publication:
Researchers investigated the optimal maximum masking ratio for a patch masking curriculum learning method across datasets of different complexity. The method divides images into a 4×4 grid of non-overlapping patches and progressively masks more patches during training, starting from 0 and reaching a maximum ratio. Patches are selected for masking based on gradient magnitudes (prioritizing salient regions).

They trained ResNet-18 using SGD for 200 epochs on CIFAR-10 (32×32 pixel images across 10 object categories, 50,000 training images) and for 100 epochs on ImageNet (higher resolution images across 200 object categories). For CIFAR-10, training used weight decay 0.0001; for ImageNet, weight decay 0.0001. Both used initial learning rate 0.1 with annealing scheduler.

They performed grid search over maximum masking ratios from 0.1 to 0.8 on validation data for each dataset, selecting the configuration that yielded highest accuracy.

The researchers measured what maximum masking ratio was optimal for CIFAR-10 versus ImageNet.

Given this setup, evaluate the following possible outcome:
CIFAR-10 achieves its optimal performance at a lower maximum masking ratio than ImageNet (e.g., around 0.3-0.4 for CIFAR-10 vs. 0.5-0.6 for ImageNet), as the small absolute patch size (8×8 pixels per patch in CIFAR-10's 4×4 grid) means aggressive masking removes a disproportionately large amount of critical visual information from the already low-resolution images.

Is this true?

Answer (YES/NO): YES